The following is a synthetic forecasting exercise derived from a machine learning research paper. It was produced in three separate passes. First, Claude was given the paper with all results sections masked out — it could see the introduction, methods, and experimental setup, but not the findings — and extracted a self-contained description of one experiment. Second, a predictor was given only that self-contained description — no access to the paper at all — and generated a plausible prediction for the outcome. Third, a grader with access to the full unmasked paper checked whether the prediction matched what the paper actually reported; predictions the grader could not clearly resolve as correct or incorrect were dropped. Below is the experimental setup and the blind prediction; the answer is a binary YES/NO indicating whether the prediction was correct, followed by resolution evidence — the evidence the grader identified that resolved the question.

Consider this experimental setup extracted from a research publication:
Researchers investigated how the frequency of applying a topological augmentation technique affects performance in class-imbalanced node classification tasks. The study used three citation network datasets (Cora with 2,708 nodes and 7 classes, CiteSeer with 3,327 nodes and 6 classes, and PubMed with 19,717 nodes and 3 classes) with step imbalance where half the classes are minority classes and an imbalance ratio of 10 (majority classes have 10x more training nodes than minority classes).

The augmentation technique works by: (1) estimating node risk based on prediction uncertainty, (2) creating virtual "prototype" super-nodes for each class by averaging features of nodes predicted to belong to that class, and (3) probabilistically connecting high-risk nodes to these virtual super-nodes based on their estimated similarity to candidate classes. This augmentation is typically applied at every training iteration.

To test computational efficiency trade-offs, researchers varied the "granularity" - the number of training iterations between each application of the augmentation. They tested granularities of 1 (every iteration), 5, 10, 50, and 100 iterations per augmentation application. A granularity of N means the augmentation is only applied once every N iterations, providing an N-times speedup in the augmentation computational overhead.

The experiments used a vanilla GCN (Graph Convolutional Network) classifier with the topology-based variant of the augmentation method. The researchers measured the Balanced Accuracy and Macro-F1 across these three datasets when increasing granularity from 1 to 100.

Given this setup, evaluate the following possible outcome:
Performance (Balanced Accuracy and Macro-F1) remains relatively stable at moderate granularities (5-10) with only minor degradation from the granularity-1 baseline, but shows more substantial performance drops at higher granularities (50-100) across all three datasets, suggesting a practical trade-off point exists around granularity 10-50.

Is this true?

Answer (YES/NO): NO